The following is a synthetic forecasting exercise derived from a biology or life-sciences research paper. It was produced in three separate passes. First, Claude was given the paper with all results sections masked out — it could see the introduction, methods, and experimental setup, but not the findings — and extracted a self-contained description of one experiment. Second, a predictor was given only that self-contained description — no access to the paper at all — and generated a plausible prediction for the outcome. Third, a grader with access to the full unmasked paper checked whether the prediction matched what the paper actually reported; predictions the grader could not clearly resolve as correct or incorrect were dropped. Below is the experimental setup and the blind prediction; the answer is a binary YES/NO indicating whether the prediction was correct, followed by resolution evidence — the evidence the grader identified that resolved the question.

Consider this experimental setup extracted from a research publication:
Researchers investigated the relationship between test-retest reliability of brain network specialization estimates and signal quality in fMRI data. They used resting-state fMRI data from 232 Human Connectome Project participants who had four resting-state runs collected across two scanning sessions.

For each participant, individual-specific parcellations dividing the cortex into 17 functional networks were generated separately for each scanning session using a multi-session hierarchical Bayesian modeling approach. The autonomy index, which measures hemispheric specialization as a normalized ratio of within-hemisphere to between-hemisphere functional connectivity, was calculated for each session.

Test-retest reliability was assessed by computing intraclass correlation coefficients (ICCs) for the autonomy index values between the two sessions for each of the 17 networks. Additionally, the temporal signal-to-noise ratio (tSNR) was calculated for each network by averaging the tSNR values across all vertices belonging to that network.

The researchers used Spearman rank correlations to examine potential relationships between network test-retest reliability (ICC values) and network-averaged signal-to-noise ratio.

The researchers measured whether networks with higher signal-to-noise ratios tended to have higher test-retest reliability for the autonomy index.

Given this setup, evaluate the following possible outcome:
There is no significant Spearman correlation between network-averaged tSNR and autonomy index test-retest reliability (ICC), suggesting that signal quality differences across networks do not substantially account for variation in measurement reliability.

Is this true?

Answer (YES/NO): YES